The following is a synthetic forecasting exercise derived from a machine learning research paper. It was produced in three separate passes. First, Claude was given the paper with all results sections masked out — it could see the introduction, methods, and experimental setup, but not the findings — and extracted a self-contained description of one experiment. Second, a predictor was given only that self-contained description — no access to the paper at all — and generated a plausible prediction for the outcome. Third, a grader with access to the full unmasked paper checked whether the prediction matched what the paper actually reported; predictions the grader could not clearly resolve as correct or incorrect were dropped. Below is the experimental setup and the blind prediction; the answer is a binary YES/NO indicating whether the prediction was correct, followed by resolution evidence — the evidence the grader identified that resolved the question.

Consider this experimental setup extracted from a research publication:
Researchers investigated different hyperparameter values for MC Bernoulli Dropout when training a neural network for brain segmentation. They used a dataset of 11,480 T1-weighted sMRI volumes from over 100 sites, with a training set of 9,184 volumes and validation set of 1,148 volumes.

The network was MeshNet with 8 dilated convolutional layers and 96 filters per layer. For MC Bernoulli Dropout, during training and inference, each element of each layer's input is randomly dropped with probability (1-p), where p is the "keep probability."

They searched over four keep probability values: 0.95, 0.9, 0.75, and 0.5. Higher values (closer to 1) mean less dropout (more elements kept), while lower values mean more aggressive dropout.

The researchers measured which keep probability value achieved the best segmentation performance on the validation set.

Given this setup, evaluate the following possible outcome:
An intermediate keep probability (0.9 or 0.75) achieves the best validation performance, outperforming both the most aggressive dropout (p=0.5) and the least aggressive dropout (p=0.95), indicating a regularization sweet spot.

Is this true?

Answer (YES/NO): YES